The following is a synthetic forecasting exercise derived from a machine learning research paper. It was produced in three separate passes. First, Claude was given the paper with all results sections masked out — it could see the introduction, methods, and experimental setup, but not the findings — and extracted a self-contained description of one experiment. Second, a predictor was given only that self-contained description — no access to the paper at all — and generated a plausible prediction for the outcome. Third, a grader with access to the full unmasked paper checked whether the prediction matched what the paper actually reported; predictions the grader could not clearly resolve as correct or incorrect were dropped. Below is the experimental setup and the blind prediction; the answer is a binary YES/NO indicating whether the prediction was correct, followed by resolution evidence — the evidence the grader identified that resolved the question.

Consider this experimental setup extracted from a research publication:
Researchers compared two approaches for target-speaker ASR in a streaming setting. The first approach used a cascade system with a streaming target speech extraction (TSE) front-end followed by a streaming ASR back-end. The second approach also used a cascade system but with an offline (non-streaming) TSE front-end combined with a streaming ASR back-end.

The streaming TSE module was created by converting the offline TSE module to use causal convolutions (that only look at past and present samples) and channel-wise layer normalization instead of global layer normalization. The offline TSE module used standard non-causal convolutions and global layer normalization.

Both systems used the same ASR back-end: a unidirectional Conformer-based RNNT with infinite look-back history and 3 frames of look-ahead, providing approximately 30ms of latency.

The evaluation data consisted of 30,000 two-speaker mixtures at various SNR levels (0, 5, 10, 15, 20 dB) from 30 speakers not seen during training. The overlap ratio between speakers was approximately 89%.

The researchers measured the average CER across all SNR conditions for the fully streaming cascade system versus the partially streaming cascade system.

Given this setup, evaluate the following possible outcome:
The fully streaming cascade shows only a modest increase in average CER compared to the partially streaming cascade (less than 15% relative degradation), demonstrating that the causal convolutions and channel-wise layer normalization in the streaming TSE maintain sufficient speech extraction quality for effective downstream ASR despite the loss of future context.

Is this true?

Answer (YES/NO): NO